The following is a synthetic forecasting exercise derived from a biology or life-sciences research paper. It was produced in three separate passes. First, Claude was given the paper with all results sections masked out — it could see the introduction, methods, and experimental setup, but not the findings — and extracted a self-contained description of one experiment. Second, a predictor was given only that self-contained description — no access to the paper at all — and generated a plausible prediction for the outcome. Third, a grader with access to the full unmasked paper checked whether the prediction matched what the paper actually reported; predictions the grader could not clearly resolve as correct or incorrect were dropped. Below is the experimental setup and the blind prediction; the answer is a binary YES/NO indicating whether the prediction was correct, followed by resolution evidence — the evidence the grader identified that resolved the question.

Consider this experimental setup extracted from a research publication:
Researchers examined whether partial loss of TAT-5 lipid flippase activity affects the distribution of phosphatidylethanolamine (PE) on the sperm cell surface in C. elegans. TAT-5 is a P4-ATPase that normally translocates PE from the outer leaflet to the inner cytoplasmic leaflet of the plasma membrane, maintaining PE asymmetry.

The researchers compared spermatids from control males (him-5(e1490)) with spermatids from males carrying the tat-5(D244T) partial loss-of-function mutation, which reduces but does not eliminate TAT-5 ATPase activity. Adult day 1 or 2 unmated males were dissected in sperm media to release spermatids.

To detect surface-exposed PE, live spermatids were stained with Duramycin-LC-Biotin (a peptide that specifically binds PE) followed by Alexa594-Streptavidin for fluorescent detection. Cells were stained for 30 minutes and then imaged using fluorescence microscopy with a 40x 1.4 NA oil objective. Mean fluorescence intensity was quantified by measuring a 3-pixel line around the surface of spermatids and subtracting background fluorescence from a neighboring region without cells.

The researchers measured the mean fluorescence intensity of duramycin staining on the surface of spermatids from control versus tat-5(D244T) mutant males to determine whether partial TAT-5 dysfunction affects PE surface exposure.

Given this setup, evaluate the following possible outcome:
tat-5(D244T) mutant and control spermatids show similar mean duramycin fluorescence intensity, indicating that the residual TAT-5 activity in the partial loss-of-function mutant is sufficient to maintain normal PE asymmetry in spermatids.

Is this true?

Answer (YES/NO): NO